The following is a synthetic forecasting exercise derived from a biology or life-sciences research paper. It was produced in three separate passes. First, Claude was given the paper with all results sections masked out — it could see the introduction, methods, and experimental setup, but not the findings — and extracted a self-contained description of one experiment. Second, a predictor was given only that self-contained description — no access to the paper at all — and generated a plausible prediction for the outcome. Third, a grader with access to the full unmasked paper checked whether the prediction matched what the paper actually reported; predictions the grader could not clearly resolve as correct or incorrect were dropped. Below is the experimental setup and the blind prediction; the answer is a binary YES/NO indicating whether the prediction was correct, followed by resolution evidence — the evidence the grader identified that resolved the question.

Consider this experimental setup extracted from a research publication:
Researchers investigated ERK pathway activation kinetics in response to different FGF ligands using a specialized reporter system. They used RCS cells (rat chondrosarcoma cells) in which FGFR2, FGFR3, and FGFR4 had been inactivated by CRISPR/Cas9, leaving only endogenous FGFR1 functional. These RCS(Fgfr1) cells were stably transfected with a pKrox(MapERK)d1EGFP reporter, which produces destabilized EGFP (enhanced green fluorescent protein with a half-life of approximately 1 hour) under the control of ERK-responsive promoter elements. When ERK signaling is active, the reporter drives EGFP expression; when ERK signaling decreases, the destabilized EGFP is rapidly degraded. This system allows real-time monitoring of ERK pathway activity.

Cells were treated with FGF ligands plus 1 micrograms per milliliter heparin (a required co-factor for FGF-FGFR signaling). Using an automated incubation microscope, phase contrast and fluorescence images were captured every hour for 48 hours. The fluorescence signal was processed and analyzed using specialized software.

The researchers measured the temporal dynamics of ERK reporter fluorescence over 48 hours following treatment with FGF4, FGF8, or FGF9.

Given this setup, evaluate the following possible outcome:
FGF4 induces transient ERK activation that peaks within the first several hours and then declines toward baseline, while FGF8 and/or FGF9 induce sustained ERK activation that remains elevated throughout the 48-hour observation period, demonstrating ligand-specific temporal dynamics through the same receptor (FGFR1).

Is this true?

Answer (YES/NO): NO